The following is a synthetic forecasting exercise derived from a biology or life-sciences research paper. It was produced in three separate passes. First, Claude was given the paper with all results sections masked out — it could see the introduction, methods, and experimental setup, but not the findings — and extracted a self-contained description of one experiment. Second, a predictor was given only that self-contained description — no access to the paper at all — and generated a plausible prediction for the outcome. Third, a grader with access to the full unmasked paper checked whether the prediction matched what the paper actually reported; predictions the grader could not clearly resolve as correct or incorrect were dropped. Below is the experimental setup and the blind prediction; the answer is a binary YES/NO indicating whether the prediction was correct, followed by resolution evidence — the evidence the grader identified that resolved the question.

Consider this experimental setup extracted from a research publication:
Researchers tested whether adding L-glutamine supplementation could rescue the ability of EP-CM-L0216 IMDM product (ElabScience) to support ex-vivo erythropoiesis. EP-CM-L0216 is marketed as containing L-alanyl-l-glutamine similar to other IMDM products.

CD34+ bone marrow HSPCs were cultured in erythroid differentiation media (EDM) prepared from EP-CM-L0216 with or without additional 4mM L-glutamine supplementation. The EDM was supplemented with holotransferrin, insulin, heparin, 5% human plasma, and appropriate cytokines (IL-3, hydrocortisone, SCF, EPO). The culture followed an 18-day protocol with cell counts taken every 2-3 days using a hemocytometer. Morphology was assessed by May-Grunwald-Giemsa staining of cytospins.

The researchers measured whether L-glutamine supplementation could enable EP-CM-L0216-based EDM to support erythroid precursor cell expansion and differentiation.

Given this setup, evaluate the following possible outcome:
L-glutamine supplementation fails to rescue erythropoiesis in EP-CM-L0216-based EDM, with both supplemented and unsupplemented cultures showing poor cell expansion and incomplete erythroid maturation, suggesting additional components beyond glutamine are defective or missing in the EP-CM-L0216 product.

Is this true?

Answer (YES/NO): YES